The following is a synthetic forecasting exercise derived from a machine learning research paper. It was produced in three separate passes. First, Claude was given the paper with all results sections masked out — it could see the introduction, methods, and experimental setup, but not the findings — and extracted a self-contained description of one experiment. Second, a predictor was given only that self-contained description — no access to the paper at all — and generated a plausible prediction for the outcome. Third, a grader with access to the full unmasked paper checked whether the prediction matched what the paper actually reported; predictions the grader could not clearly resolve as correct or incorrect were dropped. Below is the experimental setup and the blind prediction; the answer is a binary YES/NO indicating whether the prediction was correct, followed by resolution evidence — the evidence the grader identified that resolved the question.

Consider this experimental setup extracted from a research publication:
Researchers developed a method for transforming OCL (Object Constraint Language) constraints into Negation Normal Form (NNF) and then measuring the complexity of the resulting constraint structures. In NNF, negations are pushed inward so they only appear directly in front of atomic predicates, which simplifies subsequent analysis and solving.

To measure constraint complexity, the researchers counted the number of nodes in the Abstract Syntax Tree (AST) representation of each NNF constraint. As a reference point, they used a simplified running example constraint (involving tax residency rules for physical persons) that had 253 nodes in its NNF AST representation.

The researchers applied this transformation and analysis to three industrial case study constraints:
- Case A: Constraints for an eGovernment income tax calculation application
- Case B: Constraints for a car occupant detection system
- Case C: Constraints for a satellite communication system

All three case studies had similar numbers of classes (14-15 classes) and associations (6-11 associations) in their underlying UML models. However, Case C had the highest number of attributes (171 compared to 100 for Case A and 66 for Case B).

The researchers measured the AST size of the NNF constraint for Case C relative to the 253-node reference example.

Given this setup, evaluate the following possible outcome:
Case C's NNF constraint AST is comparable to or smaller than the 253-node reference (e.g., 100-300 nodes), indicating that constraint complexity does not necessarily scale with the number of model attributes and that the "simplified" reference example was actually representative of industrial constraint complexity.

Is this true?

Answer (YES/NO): NO